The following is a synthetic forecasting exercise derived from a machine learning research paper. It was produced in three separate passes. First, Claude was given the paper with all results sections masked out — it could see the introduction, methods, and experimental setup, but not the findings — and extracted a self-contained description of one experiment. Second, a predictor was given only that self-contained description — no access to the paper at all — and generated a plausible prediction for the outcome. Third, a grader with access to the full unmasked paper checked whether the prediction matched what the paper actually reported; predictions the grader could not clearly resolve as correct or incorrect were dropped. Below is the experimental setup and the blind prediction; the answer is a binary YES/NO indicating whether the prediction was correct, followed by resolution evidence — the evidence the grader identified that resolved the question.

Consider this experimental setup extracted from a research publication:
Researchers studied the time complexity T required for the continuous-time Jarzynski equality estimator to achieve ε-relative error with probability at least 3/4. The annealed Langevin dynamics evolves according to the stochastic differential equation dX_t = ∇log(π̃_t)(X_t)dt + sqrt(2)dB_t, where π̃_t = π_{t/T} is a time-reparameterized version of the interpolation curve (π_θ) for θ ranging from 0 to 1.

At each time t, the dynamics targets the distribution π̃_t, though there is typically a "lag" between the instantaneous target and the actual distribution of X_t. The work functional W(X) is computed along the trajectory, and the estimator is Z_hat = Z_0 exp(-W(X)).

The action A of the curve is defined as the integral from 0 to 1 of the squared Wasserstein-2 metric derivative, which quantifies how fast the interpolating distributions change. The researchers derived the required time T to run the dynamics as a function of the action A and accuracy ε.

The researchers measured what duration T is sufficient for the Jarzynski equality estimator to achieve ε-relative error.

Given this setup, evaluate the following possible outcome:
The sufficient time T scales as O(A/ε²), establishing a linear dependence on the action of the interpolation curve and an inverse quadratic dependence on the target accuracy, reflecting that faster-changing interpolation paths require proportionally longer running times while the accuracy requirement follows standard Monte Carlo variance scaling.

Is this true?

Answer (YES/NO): YES